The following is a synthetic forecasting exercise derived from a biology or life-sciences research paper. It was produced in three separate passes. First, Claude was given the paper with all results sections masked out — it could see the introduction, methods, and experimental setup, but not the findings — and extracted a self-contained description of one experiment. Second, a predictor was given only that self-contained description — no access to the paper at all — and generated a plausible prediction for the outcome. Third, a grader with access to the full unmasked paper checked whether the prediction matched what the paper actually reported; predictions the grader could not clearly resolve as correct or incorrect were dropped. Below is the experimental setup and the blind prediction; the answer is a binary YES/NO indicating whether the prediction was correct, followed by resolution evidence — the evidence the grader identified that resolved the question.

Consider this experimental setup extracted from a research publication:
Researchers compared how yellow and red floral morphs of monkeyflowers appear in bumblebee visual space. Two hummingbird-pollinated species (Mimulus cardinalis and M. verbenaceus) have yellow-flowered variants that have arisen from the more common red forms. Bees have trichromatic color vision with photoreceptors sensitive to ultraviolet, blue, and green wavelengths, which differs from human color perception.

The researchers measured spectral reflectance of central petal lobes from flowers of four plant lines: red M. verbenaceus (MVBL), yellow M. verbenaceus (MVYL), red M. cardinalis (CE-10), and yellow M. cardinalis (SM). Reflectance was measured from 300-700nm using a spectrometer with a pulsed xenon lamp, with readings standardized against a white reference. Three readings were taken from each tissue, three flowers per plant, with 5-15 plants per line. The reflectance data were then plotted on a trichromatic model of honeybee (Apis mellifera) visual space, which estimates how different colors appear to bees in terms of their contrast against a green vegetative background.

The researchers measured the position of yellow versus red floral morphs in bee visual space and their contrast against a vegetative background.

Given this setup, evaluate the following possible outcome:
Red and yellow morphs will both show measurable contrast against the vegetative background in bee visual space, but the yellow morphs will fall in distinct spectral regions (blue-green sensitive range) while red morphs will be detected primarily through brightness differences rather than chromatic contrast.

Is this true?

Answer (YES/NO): NO